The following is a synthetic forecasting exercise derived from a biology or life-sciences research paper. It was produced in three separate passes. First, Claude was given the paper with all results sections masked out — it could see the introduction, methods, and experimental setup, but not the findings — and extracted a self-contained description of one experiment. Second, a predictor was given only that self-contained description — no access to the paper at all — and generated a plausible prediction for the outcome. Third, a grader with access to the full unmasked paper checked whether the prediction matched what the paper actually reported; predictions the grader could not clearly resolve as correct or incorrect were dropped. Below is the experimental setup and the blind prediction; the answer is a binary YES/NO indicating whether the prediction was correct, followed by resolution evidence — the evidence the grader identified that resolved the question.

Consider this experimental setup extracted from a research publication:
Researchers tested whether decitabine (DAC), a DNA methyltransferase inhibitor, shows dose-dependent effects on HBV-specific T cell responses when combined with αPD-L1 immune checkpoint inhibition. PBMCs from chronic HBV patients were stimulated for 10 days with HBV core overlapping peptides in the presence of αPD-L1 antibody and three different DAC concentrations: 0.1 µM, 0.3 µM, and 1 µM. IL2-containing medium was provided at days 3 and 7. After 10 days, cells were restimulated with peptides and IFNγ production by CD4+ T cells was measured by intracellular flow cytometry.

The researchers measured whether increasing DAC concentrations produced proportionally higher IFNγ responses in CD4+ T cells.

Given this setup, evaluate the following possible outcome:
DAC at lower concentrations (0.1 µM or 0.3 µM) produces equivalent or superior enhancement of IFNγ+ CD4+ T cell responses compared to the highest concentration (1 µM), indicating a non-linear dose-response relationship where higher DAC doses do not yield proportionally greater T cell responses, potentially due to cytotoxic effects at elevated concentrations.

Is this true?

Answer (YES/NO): YES